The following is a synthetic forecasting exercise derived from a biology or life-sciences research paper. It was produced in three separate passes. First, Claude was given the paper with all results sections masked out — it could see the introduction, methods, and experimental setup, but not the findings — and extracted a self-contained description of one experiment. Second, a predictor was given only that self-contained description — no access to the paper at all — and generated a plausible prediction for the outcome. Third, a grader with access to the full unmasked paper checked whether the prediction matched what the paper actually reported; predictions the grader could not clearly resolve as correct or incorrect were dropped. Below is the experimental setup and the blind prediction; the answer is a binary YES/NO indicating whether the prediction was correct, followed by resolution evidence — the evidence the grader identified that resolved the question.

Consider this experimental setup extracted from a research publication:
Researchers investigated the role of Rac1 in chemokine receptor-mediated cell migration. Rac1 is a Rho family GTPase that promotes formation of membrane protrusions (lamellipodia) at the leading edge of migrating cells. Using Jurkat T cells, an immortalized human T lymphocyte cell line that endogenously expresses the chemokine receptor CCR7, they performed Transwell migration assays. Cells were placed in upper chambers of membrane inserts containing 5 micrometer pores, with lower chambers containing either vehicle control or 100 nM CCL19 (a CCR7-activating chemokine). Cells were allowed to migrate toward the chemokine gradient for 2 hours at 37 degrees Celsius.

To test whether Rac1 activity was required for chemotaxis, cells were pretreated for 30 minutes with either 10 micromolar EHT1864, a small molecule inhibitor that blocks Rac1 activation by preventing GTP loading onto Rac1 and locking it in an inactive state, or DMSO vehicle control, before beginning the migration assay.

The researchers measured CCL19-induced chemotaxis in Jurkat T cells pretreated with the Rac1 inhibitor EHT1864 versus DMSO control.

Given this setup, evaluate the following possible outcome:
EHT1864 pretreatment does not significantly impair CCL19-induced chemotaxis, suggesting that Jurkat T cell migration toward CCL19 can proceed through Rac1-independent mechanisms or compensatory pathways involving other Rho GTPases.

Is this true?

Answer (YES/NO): NO